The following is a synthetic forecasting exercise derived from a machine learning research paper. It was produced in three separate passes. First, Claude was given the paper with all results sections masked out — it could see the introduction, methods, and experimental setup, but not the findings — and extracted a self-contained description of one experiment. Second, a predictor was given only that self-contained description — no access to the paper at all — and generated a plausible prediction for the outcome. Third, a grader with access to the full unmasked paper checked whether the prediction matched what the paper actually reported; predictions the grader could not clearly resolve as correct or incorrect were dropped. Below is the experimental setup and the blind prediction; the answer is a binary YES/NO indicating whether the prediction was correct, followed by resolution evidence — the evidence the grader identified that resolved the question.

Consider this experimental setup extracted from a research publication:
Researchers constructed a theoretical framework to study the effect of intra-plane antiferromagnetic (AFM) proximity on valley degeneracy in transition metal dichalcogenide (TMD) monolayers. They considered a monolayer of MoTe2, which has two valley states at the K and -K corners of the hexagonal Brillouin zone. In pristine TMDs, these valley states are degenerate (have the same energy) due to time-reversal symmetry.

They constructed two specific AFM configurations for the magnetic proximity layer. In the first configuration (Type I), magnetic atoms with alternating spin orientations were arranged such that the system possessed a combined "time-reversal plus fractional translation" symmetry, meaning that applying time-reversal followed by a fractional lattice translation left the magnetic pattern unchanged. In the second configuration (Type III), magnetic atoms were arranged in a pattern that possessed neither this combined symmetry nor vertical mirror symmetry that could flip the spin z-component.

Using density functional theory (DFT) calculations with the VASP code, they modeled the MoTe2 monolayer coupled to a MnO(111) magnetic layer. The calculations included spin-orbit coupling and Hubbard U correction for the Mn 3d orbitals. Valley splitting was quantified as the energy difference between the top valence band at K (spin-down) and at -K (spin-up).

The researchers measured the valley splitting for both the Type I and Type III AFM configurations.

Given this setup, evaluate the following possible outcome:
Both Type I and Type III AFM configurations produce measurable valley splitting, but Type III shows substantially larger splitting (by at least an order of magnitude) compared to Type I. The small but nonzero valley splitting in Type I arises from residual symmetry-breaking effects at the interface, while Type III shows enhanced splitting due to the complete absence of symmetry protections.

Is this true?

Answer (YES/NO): NO